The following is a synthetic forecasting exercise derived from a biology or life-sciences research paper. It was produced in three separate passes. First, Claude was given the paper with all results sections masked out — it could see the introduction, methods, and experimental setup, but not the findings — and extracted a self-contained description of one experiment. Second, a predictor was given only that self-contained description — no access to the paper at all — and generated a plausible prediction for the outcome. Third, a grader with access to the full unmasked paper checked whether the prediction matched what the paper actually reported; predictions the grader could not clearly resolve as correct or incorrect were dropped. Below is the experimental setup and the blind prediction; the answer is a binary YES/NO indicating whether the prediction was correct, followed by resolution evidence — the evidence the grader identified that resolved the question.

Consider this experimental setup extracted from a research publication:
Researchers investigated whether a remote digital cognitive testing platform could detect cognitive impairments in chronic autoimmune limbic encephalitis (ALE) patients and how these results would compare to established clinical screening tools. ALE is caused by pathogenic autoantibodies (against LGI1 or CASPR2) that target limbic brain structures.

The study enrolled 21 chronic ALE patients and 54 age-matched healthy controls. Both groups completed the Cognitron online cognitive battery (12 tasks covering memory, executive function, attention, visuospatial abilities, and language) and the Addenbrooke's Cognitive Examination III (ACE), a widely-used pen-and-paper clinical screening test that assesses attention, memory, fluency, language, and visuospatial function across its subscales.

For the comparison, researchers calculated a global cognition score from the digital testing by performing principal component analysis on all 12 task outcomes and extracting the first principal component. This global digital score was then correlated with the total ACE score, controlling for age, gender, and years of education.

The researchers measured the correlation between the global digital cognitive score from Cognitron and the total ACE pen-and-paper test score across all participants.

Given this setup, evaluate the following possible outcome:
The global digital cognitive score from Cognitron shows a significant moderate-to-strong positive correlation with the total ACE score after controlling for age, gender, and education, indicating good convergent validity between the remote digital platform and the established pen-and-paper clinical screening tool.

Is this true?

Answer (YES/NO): YES